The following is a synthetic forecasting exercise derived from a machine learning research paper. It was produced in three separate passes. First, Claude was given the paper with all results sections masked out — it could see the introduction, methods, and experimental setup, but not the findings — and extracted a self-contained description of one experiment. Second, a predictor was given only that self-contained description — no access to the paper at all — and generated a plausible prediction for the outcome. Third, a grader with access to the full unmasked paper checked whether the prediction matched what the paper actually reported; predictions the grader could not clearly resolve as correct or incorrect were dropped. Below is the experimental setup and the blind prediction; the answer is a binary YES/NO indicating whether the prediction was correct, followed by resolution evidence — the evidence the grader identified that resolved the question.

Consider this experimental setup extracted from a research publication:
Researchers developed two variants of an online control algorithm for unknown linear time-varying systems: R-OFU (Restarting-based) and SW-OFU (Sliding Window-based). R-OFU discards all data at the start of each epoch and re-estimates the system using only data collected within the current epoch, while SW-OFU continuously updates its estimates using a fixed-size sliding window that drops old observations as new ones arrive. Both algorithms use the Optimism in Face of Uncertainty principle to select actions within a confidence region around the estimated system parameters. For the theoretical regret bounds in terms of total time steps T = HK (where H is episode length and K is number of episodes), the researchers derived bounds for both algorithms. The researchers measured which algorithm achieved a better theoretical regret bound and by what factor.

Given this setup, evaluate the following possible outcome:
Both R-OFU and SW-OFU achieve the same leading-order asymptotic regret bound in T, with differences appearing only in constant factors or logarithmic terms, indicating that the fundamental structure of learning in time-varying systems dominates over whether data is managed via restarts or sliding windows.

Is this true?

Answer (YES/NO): YES